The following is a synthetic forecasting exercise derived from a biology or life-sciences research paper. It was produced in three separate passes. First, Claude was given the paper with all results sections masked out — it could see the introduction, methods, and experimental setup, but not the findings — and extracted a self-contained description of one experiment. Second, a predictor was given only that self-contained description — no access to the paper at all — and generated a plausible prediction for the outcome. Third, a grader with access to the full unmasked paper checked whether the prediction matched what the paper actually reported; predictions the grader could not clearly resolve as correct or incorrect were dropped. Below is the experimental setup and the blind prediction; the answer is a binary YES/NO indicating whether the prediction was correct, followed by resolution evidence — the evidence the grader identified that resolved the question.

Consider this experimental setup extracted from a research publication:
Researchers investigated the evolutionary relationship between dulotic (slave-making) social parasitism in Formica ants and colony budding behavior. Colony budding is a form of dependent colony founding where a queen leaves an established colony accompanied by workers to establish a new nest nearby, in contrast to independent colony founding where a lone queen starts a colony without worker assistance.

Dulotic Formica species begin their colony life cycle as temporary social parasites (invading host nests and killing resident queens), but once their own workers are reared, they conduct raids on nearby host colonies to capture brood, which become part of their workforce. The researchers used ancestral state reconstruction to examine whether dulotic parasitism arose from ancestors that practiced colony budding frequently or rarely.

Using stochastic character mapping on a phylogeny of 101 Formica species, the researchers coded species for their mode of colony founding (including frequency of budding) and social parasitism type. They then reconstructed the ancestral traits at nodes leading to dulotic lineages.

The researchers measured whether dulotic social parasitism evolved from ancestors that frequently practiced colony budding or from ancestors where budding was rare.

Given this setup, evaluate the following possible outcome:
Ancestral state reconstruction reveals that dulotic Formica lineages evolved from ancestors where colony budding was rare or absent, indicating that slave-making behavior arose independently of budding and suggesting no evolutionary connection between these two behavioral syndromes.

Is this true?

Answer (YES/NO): NO